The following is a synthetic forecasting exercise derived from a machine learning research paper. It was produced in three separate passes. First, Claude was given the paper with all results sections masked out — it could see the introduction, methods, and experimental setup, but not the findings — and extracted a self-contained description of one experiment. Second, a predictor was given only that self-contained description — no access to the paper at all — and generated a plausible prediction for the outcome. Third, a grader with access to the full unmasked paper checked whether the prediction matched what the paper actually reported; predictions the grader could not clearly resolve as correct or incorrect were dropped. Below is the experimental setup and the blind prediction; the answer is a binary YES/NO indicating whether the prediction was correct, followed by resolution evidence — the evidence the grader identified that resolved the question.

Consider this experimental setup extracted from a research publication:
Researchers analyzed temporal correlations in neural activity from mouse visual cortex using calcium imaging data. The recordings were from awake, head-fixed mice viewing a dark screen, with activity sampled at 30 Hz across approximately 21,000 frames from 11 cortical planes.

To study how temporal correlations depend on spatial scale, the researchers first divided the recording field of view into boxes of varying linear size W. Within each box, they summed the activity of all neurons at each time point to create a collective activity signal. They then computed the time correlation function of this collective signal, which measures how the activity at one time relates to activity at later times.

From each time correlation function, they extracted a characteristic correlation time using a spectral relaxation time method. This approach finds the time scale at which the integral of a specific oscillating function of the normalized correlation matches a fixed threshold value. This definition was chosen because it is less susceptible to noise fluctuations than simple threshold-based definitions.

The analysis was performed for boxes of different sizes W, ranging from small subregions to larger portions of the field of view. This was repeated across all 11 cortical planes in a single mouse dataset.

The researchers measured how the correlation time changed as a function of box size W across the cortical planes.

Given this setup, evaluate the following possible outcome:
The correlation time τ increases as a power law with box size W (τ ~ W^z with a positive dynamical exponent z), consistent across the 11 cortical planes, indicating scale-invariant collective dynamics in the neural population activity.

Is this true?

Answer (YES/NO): NO